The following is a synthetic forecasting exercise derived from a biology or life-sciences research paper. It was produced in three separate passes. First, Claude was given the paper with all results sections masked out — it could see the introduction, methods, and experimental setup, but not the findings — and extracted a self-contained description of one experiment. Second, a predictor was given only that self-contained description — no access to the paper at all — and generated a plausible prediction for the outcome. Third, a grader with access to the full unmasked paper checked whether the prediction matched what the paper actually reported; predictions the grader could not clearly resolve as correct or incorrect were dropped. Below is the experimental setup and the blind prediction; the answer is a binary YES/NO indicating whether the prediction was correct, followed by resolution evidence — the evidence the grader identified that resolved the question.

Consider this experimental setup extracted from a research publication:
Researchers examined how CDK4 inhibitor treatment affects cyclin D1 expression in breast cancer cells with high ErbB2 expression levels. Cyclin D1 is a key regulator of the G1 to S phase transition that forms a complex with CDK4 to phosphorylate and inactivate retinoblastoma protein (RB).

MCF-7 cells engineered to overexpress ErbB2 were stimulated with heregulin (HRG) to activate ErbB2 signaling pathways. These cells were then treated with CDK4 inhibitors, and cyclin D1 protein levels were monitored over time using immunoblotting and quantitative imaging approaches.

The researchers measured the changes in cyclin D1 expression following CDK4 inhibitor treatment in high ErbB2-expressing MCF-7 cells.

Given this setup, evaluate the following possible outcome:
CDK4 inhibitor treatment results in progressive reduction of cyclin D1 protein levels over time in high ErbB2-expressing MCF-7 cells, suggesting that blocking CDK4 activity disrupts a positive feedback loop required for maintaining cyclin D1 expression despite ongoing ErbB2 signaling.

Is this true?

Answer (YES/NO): NO